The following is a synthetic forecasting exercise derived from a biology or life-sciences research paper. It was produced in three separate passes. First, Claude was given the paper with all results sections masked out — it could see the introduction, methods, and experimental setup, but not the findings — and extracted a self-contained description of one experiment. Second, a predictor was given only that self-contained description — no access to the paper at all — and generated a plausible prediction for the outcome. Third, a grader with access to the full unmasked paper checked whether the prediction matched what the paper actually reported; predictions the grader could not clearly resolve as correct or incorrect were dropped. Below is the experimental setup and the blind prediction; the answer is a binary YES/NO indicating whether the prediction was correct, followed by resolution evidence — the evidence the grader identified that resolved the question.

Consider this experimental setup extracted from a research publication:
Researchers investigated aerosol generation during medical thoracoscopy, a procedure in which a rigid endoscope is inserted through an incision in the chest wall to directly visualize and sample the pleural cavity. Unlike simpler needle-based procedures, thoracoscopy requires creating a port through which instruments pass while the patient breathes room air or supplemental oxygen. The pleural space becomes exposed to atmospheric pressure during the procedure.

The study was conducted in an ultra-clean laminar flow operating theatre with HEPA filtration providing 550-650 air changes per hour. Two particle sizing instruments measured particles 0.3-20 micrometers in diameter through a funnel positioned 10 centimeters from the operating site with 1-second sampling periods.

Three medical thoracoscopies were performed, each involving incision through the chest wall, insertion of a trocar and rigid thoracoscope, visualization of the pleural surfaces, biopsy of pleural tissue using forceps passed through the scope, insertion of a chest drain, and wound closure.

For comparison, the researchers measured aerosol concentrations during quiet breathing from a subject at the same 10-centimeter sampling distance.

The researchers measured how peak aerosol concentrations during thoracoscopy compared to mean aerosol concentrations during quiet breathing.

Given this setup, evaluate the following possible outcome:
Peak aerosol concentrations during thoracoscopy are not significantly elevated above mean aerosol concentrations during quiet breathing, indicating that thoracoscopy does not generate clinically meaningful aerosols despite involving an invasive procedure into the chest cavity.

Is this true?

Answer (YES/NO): YES